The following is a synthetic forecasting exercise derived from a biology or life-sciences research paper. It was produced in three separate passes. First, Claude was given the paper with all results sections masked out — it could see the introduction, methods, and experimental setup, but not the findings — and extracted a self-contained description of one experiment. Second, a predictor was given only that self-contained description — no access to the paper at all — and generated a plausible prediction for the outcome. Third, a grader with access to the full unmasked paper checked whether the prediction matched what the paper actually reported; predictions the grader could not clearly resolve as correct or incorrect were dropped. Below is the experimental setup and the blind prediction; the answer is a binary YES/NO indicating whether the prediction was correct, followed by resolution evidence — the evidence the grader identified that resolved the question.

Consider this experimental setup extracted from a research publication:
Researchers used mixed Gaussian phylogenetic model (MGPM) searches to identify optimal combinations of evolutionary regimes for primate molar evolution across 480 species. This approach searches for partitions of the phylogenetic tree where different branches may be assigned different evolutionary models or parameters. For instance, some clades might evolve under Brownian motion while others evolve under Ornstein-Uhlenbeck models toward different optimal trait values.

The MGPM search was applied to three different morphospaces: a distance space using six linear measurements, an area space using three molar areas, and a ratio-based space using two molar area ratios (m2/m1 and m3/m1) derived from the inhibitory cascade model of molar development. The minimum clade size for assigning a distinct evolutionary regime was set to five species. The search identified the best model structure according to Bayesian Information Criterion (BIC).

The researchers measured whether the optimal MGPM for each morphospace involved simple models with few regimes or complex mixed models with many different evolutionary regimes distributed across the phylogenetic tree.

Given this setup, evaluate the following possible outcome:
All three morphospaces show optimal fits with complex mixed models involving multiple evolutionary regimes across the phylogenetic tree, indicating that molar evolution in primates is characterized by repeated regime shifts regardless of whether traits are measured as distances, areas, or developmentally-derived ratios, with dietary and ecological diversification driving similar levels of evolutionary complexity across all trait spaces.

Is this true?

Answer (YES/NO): NO